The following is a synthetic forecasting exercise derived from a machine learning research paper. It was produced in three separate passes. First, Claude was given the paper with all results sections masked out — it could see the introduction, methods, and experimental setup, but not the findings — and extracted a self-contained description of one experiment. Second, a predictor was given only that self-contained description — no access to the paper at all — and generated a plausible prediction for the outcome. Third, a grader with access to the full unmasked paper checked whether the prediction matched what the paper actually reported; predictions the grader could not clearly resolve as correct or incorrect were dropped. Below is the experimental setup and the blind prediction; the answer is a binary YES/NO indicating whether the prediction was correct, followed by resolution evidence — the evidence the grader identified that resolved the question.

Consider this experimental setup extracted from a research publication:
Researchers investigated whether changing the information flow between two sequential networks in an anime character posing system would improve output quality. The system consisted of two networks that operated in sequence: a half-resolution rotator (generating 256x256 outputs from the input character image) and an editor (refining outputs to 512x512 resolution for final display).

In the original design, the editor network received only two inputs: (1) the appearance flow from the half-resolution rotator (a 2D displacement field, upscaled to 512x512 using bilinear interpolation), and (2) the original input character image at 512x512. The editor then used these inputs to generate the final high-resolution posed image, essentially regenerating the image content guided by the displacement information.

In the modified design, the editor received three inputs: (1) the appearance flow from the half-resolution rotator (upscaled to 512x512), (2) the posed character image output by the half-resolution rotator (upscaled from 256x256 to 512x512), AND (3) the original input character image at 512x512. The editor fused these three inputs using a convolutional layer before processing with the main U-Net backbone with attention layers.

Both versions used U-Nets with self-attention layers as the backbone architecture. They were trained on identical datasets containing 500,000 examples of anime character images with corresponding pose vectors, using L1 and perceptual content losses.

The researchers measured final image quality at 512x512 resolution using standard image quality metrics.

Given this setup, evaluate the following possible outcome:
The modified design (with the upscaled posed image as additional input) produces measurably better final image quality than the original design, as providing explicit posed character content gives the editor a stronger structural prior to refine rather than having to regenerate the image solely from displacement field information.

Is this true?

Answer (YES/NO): YES